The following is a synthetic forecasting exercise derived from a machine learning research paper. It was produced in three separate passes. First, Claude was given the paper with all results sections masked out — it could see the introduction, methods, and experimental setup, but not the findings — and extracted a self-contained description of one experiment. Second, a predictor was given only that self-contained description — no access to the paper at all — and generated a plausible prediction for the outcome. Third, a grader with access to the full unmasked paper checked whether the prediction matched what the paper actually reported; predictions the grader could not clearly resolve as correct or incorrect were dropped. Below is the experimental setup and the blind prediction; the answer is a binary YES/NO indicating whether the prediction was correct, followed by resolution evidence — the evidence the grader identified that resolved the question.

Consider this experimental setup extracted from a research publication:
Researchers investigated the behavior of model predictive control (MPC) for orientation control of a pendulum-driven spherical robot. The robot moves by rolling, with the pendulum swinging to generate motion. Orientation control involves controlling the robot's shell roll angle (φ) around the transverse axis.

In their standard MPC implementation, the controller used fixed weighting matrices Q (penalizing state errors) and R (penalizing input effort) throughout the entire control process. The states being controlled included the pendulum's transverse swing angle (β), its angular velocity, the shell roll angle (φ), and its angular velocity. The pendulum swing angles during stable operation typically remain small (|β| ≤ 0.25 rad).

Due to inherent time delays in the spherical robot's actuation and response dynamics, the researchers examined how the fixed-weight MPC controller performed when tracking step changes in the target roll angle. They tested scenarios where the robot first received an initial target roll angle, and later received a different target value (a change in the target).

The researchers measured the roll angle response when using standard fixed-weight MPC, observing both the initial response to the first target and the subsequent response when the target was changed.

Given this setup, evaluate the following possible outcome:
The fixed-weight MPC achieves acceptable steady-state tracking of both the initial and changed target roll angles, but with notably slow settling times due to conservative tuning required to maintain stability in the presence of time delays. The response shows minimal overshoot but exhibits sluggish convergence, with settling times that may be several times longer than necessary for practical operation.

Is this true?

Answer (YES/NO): NO